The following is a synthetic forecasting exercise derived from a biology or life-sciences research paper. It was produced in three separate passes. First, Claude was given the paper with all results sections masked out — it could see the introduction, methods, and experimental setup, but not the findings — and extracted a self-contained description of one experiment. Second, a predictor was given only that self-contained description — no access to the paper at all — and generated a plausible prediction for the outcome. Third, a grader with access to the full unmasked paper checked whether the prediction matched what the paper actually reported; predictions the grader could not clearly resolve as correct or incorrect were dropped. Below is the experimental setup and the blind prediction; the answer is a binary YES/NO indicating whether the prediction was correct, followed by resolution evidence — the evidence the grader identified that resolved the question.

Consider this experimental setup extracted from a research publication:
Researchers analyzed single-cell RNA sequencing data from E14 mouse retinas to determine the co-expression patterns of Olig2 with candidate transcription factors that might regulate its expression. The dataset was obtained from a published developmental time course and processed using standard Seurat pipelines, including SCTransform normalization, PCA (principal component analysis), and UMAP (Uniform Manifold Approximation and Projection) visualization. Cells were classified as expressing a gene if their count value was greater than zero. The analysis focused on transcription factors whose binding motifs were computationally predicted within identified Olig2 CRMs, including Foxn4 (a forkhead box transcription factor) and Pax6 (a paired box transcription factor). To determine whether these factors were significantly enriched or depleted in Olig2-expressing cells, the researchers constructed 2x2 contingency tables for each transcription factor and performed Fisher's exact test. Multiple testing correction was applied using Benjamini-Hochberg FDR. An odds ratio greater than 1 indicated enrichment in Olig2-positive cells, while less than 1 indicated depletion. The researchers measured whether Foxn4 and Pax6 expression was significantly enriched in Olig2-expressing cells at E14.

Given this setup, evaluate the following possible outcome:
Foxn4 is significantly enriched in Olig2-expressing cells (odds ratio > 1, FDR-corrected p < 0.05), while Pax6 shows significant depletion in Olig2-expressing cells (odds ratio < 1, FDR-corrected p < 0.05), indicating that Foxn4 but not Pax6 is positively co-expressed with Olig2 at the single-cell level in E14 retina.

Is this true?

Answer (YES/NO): NO